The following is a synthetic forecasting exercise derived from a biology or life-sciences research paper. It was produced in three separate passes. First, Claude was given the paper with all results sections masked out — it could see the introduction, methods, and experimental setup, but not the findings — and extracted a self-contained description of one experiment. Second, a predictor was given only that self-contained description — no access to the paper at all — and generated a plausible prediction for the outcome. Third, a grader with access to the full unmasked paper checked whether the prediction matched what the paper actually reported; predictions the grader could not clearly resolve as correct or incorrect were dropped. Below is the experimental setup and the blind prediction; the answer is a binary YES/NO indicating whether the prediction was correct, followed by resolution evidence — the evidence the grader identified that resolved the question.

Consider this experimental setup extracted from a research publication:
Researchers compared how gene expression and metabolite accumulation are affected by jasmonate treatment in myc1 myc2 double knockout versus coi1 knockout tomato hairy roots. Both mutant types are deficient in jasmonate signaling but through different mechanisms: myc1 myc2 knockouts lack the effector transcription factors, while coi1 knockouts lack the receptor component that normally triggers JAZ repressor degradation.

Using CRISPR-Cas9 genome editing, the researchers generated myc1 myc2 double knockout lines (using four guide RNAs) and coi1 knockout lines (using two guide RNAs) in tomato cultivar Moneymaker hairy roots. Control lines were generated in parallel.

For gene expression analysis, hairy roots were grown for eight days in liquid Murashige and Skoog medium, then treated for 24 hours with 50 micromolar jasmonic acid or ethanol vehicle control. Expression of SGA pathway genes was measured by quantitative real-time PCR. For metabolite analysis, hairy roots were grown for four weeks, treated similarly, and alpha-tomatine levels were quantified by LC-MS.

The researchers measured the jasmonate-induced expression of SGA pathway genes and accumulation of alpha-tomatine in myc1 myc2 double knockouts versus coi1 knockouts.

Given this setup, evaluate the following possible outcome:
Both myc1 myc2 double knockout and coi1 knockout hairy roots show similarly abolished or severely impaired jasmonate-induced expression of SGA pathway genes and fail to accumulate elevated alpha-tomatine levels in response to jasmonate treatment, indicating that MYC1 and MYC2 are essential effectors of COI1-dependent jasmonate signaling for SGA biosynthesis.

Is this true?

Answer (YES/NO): NO